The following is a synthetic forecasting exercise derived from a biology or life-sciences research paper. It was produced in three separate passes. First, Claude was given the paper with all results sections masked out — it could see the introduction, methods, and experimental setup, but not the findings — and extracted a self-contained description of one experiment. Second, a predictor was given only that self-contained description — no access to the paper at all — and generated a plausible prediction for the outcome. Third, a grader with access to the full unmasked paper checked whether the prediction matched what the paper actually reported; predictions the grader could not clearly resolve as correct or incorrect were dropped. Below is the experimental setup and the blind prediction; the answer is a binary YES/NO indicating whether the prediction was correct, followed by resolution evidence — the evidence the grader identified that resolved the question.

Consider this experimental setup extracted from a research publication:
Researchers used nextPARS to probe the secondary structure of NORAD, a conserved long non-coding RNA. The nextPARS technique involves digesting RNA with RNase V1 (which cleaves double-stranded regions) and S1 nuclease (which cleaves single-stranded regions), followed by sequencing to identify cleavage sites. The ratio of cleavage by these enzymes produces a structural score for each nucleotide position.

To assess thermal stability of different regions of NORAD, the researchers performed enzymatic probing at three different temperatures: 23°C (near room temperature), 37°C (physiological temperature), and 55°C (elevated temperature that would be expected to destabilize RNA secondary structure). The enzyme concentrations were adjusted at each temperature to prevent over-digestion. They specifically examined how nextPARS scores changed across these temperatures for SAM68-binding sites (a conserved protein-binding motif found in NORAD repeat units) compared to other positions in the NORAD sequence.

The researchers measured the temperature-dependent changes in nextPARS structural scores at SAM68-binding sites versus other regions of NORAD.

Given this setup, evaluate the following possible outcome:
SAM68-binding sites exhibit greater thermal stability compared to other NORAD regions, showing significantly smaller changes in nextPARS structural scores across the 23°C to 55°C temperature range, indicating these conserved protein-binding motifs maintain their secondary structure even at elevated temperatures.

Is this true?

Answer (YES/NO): YES